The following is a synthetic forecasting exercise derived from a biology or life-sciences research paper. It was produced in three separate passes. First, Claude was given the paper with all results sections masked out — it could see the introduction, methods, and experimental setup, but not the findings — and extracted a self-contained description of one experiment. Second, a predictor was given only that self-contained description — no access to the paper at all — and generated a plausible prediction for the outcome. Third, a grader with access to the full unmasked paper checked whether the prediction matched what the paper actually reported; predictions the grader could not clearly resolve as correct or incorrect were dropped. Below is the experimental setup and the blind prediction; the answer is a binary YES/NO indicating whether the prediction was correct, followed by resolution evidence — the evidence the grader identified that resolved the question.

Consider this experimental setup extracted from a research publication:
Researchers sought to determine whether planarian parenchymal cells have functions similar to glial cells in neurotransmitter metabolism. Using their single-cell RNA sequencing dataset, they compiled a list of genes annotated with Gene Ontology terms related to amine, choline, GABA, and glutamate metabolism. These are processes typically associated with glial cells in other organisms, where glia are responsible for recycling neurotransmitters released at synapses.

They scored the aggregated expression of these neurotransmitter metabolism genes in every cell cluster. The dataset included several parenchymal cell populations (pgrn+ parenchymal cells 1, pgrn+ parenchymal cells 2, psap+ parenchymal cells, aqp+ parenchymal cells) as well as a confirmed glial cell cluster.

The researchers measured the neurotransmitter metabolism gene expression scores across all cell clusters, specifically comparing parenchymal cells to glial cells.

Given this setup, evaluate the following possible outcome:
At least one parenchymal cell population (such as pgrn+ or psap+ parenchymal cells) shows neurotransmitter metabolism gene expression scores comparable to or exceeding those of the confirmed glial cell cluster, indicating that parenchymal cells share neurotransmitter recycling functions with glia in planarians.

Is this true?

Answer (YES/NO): YES